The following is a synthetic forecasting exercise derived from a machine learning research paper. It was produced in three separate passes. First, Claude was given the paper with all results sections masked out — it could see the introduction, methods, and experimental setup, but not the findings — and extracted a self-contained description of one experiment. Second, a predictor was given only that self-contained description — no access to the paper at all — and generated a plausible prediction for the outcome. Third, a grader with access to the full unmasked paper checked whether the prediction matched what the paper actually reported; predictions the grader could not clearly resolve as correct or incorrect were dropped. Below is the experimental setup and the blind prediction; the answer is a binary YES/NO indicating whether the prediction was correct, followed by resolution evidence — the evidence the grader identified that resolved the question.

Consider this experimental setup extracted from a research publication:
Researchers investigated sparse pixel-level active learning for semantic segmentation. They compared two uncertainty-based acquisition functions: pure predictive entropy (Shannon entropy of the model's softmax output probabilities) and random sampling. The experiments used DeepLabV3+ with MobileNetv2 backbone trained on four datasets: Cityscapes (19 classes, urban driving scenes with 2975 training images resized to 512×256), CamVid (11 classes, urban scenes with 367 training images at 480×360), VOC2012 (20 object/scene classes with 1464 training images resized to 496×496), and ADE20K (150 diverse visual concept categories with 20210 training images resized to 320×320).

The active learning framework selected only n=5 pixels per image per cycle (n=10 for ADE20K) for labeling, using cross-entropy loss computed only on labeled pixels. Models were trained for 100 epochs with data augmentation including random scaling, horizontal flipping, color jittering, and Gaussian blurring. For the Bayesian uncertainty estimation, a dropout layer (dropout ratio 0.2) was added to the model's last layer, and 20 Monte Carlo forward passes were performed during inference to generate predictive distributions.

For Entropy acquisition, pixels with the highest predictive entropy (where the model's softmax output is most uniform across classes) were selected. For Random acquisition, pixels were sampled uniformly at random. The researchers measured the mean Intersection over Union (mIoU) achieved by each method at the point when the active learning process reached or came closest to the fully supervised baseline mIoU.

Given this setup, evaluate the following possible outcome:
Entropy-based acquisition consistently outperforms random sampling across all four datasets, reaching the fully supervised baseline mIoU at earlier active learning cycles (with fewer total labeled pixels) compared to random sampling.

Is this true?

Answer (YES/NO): NO